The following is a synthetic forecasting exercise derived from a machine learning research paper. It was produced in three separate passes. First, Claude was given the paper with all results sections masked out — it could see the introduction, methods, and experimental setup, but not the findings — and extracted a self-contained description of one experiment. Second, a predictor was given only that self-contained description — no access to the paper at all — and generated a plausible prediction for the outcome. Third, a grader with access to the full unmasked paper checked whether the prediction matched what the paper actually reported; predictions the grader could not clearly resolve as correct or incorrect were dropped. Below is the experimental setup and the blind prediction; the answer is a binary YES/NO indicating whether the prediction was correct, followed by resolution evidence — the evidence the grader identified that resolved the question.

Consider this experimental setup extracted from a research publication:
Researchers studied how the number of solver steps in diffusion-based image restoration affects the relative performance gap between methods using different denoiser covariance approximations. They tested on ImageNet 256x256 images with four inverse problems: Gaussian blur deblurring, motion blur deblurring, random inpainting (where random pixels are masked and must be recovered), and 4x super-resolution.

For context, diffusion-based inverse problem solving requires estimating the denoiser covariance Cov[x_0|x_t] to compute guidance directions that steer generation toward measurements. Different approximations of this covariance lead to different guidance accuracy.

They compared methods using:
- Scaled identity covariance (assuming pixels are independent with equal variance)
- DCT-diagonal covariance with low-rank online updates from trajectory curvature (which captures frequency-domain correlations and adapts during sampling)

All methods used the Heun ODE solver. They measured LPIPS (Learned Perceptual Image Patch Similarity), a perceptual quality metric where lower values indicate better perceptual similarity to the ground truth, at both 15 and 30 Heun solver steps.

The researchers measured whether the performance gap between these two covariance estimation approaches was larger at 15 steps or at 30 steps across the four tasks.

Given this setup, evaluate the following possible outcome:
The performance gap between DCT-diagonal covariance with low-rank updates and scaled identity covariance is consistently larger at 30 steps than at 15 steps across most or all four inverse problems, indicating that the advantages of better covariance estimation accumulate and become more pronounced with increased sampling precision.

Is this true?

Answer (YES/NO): NO